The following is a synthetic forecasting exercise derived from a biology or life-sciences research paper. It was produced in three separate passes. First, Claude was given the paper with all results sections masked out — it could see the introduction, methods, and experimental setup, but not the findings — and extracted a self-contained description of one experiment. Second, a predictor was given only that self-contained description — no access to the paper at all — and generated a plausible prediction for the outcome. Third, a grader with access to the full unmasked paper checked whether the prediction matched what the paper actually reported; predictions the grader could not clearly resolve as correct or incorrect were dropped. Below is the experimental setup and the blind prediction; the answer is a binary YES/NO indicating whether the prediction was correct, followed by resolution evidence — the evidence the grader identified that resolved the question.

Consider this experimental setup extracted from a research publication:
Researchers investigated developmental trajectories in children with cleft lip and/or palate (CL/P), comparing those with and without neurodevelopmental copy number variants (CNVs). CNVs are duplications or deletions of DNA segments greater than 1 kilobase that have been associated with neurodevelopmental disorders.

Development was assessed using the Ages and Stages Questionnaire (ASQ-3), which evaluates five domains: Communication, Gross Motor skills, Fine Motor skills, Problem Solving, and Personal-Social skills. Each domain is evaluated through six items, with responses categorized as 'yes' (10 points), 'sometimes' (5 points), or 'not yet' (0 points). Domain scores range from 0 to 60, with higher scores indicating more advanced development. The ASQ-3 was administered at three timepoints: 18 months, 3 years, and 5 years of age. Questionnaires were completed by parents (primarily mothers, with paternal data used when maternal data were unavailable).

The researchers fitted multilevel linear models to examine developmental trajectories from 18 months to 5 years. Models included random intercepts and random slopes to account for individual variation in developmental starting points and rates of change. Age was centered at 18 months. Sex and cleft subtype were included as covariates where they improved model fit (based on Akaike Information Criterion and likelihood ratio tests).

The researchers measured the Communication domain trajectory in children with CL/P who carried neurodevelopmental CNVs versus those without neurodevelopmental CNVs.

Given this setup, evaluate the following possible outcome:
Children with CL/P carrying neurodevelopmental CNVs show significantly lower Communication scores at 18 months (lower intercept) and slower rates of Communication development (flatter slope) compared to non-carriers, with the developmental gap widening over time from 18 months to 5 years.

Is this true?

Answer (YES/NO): NO